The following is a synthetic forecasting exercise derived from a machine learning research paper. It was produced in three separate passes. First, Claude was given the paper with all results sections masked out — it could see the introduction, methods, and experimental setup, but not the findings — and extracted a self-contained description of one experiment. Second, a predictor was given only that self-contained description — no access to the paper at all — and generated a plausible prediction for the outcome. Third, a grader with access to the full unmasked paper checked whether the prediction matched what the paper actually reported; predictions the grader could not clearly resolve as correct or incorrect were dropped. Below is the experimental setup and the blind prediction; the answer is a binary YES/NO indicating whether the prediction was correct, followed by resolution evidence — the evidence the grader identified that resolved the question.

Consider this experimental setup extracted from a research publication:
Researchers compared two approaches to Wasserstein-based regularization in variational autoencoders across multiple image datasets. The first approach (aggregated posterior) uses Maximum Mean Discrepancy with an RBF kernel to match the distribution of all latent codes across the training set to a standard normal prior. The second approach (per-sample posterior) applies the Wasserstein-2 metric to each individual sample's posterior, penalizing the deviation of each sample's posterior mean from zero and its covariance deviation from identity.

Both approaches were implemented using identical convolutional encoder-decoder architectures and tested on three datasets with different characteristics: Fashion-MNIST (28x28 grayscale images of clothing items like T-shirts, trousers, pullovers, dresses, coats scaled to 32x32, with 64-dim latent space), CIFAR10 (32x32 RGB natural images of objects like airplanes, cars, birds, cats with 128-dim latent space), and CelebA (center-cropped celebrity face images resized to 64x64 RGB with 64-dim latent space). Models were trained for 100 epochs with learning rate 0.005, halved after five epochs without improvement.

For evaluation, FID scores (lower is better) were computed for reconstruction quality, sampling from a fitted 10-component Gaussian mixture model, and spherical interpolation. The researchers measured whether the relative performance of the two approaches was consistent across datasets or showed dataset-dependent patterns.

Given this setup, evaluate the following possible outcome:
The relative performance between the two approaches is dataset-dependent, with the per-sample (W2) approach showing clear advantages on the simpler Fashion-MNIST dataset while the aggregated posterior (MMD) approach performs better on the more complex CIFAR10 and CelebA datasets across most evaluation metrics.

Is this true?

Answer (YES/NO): NO